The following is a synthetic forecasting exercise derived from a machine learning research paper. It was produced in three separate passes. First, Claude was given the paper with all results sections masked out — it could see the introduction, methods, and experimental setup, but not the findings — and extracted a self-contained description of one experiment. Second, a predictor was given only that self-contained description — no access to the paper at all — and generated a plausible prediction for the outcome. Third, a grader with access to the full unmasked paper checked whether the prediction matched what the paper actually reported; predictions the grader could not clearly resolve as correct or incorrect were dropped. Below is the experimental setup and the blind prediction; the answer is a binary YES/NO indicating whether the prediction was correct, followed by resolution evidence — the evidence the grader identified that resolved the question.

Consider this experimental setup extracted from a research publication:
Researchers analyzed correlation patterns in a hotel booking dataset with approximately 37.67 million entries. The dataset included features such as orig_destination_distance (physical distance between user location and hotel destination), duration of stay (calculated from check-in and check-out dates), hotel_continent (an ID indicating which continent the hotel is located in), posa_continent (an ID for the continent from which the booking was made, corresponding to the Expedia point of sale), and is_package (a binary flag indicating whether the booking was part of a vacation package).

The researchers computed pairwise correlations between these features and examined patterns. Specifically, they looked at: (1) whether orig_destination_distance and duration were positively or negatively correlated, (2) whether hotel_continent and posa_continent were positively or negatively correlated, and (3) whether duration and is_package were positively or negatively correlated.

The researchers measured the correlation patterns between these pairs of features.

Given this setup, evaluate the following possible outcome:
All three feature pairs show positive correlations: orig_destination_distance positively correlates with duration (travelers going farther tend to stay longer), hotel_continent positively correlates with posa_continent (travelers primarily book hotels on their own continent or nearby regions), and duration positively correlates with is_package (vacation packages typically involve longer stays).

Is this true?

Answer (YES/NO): NO